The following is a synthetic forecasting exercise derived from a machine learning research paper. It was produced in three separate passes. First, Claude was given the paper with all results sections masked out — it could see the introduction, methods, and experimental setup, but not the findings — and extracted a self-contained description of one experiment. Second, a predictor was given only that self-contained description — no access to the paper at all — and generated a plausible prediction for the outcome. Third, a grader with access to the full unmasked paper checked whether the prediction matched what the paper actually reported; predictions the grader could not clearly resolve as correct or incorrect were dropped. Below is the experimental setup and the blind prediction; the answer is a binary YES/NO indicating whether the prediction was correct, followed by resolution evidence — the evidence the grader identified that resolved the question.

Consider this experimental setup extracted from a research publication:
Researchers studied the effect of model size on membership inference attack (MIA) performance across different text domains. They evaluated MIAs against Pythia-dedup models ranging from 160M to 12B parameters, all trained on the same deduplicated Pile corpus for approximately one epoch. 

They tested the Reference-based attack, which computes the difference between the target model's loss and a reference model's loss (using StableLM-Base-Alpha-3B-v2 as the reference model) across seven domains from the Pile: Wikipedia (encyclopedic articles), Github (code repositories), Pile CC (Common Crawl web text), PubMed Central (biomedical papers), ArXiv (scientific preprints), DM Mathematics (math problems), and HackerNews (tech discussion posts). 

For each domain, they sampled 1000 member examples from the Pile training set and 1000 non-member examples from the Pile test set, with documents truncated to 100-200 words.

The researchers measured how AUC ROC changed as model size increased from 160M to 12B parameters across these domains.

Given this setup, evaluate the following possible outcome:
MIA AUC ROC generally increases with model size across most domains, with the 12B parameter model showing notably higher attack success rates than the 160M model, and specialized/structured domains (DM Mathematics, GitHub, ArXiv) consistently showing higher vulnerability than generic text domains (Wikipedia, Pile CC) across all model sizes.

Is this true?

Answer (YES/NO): NO